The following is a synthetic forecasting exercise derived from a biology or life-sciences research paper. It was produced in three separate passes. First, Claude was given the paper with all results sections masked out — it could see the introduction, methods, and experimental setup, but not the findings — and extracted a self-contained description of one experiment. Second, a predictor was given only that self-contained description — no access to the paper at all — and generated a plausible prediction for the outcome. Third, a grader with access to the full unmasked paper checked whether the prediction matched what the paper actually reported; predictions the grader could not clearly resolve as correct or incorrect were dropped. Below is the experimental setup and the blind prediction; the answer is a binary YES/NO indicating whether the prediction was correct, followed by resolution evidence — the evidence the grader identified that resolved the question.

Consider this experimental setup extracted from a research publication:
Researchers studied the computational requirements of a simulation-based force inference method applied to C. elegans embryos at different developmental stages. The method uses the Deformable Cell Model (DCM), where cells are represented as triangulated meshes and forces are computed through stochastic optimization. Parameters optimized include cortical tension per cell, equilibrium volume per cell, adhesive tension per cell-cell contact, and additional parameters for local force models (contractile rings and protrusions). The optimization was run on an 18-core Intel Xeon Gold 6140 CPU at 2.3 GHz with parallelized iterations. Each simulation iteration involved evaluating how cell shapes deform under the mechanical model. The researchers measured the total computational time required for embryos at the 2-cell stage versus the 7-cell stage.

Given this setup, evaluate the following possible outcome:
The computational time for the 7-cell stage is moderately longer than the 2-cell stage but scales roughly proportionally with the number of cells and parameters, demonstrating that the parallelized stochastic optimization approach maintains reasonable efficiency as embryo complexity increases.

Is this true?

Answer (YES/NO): NO